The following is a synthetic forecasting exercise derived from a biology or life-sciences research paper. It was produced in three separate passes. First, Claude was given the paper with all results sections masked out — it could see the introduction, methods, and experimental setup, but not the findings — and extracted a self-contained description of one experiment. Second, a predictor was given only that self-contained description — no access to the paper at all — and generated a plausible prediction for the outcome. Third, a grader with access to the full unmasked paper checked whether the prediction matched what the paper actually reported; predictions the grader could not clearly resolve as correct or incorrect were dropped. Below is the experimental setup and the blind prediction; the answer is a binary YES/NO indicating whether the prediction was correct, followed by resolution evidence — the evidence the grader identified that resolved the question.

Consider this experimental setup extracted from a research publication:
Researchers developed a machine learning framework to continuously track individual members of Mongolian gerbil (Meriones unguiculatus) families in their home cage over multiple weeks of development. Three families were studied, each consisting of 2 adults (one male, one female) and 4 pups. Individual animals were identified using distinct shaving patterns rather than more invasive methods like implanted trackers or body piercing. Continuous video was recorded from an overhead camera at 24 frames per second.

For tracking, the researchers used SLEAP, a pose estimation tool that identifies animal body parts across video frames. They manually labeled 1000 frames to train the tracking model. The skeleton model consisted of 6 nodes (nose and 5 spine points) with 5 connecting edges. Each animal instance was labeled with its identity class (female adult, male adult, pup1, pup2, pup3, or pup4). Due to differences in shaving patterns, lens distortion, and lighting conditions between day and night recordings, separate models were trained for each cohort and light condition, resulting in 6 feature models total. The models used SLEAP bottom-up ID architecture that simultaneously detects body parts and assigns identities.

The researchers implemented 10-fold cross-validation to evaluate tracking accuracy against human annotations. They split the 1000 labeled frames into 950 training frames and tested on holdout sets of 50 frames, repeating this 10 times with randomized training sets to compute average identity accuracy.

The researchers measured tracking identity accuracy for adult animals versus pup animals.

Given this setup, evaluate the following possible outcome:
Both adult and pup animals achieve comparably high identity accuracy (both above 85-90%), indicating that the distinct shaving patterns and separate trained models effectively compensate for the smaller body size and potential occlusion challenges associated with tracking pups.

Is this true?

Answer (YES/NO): YES